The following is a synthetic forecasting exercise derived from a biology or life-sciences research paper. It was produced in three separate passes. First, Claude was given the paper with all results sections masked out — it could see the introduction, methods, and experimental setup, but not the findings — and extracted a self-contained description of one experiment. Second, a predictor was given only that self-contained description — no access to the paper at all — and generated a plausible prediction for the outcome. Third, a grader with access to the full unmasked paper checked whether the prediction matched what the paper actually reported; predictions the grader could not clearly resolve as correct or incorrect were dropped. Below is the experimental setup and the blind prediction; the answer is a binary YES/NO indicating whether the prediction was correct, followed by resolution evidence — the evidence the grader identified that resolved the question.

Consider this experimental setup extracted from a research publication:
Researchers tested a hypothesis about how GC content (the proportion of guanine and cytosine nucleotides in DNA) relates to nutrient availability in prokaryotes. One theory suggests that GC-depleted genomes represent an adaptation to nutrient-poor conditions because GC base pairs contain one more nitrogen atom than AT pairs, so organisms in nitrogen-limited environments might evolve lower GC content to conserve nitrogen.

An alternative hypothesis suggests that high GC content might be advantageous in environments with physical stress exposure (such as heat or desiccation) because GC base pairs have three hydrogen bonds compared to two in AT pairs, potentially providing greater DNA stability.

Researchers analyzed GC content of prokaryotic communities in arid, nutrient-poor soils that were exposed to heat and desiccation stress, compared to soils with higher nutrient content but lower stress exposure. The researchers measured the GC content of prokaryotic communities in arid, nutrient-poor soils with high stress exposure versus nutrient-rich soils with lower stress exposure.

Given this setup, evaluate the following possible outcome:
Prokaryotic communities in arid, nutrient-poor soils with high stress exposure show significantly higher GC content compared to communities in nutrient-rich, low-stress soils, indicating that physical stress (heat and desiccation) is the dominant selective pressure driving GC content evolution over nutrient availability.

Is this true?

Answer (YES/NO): YES